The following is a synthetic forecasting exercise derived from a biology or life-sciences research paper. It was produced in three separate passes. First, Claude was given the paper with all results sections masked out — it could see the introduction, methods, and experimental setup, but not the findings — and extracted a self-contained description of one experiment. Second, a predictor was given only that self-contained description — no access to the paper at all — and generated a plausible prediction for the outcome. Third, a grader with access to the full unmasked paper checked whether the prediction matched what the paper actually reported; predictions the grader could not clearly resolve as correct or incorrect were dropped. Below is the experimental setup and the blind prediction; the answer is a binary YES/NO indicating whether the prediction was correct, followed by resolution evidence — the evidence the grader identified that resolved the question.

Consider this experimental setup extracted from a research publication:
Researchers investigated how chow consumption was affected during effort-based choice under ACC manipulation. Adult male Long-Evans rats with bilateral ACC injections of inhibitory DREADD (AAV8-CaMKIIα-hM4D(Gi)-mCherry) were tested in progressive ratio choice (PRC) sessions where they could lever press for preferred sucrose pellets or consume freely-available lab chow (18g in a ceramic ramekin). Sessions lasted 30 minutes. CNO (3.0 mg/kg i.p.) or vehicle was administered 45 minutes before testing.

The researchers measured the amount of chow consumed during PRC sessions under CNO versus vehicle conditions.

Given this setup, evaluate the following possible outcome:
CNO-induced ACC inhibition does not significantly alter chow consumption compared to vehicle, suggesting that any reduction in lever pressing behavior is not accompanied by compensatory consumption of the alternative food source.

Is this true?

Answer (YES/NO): YES